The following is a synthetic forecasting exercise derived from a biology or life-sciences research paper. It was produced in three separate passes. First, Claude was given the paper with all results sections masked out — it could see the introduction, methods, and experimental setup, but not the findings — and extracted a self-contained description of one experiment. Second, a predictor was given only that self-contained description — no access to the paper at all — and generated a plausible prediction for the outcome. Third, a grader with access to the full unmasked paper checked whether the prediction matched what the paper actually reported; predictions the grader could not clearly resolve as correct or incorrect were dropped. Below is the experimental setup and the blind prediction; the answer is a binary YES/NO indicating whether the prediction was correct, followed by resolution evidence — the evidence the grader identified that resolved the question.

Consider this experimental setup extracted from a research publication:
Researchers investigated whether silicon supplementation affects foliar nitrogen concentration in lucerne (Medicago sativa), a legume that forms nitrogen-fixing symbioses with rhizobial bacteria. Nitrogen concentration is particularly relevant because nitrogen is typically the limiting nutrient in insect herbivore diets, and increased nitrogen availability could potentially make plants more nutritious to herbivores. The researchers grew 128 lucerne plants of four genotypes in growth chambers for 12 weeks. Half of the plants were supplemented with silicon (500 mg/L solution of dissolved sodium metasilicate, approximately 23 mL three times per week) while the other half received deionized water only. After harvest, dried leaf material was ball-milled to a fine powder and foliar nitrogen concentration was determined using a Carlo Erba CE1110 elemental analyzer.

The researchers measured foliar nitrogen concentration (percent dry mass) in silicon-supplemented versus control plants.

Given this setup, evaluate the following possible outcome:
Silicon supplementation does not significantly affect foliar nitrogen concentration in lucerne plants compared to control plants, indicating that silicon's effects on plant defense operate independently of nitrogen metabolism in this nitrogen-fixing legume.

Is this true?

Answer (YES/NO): YES